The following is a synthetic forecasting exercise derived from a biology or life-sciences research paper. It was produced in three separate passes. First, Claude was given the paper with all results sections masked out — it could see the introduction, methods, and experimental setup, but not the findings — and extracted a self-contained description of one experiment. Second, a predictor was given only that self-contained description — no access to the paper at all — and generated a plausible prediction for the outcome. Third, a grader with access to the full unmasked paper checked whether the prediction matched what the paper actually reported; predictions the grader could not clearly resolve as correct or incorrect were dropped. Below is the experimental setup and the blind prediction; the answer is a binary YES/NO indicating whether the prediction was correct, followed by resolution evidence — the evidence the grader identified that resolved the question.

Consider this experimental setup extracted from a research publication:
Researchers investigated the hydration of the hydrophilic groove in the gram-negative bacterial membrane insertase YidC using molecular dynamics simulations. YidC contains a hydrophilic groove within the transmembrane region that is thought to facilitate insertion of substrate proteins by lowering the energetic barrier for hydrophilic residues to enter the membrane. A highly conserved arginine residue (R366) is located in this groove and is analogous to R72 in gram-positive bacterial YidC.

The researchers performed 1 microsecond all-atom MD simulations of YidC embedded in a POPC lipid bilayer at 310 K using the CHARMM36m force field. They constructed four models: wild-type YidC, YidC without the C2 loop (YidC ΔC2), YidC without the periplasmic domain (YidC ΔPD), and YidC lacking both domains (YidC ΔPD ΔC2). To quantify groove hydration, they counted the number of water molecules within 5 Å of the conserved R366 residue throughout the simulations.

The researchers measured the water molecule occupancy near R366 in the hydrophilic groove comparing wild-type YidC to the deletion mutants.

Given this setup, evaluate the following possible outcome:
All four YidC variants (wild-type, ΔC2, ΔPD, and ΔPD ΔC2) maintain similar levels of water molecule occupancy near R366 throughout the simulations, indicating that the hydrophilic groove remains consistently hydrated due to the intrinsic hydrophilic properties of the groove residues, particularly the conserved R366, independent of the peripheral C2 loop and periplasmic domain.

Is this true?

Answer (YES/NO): NO